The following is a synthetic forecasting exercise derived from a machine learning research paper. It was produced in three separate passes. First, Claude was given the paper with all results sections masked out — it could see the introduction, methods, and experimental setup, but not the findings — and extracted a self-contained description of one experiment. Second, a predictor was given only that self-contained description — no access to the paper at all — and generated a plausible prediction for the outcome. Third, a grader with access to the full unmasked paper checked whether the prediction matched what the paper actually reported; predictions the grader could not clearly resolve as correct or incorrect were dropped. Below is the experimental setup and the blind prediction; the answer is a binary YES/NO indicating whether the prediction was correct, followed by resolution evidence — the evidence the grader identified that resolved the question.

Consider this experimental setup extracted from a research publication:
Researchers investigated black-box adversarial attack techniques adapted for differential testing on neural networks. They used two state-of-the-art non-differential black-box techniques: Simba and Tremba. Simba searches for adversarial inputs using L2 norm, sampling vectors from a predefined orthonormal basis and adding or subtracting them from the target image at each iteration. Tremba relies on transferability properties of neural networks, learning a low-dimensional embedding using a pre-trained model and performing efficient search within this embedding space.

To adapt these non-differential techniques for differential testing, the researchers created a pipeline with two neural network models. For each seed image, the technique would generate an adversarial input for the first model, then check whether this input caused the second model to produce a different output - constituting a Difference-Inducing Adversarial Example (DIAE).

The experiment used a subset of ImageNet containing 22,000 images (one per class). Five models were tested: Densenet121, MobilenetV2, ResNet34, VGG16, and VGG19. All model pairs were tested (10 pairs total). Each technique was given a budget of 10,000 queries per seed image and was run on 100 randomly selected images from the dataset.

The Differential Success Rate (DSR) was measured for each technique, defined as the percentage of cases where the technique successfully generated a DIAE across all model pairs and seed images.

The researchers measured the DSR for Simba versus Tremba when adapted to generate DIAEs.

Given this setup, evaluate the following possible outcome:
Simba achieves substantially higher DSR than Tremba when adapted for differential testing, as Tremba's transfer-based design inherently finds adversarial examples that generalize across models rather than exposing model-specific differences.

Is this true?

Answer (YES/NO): NO